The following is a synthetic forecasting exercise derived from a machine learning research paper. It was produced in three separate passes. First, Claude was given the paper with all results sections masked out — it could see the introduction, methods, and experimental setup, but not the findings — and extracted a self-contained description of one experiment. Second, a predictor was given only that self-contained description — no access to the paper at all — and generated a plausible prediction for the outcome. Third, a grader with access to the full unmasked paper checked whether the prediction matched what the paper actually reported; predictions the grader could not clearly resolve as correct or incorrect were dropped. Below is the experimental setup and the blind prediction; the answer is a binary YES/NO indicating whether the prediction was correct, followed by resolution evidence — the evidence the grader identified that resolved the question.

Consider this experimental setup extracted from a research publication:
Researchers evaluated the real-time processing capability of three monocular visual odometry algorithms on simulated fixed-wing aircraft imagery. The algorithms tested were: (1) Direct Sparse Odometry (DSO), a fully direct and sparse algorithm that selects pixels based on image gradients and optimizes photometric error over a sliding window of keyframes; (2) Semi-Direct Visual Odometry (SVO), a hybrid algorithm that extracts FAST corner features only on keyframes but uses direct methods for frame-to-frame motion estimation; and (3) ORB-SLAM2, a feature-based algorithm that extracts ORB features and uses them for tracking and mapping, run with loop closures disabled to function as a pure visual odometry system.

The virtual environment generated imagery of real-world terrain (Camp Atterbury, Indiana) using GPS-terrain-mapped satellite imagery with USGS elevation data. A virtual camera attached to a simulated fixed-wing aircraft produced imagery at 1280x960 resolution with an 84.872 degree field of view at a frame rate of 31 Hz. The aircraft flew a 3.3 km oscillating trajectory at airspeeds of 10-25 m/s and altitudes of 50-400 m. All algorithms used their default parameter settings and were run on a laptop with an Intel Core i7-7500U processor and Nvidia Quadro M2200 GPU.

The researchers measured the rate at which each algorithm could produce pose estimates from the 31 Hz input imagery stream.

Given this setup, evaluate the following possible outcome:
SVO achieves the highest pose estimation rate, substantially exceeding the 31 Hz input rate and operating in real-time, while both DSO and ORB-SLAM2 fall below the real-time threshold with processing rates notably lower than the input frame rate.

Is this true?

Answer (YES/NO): NO